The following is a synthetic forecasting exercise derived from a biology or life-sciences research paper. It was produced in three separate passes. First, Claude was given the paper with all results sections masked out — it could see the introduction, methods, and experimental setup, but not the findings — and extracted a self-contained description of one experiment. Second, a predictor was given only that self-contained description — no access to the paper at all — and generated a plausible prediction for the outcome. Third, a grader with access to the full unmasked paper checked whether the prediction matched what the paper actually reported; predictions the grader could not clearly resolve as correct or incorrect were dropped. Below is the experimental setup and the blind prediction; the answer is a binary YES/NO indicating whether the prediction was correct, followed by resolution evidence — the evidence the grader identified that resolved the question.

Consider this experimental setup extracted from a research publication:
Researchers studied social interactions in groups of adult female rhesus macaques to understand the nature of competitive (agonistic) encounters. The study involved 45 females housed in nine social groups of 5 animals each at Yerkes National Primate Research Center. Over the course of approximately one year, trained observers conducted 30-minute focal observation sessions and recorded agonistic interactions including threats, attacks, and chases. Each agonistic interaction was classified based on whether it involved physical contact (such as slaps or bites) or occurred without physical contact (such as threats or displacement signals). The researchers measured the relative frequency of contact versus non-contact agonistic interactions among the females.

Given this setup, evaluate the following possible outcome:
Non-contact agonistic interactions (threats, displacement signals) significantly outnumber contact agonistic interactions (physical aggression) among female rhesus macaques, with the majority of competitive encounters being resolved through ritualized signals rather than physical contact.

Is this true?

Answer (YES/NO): YES